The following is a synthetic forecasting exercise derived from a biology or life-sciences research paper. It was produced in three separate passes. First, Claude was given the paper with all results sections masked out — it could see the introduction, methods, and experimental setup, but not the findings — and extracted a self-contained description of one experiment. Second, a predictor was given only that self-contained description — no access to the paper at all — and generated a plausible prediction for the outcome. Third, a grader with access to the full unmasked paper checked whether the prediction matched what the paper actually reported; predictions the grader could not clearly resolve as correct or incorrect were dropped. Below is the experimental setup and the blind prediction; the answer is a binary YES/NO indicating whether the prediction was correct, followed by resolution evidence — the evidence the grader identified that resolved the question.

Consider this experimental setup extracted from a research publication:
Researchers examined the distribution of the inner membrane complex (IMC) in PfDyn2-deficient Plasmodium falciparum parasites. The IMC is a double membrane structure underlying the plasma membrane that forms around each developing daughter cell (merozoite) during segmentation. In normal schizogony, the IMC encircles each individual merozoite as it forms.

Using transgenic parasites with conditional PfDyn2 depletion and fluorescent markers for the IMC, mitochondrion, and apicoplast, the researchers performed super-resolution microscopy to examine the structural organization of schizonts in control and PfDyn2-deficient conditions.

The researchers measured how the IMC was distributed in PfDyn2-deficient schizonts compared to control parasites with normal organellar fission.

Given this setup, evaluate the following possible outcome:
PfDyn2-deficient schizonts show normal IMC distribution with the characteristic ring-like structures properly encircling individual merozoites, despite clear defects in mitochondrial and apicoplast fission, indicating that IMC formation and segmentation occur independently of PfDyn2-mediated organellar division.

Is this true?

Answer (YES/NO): NO